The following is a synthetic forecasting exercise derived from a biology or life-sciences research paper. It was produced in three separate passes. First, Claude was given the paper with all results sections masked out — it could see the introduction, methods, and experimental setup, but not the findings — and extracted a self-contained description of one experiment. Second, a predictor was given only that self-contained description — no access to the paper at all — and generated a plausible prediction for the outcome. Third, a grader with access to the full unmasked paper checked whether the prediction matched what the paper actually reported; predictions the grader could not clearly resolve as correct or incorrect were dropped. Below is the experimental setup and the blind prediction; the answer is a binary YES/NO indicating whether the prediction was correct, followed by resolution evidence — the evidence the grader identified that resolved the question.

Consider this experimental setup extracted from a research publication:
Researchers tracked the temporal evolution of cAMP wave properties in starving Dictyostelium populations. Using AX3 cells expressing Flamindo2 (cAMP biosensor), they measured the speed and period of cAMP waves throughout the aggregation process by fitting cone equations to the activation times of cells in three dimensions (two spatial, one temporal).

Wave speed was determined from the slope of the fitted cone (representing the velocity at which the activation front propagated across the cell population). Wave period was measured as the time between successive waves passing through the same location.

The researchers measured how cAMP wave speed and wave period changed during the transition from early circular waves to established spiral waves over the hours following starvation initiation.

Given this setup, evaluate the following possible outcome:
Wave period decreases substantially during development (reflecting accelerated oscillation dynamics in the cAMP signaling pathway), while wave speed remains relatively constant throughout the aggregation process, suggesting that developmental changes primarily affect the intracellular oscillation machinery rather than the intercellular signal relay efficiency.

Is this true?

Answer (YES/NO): NO